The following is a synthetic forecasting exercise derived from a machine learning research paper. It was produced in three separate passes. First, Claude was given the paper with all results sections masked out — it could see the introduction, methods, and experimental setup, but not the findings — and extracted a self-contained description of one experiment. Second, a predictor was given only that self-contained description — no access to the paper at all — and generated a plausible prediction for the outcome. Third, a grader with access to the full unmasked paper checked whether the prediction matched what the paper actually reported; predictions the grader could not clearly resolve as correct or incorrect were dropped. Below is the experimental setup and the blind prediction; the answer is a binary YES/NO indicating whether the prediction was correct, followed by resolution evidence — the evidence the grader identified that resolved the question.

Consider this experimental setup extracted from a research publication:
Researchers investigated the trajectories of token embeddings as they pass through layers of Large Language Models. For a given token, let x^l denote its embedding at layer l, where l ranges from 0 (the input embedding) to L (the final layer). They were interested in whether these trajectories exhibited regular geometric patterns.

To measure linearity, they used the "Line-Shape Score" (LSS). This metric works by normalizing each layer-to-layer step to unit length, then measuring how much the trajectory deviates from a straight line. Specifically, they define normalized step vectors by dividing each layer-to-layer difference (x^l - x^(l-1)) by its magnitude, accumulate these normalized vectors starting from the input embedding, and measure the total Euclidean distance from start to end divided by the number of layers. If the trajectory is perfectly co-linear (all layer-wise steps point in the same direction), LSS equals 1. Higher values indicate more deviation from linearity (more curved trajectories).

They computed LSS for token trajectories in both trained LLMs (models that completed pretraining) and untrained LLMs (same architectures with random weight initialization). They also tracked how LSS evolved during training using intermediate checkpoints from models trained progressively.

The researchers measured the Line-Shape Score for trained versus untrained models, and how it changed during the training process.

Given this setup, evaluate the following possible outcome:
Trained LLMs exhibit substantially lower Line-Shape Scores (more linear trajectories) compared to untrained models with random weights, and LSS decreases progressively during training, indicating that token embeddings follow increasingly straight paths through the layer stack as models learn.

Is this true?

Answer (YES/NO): YES